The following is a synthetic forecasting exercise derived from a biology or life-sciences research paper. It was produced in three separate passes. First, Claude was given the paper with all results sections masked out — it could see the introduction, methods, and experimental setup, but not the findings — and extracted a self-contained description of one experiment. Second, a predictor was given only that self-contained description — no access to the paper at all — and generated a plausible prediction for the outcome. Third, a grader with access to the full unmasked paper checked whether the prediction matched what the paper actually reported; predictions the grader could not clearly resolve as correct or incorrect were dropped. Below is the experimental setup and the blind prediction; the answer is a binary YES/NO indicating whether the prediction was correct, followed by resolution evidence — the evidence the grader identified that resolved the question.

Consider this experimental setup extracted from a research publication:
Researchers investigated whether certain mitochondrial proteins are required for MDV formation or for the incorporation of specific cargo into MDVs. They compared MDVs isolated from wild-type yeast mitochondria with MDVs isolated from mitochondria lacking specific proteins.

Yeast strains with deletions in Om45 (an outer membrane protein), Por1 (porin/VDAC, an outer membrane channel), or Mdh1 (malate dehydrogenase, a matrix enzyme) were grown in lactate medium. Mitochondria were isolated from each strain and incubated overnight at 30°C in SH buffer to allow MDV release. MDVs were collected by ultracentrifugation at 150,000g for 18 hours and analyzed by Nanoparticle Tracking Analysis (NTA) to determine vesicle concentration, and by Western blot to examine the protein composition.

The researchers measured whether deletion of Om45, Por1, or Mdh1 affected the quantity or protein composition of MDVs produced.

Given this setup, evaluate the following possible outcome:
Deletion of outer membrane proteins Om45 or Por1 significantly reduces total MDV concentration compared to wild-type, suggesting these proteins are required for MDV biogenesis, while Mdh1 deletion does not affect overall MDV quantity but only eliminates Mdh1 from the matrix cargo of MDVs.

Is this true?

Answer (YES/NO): NO